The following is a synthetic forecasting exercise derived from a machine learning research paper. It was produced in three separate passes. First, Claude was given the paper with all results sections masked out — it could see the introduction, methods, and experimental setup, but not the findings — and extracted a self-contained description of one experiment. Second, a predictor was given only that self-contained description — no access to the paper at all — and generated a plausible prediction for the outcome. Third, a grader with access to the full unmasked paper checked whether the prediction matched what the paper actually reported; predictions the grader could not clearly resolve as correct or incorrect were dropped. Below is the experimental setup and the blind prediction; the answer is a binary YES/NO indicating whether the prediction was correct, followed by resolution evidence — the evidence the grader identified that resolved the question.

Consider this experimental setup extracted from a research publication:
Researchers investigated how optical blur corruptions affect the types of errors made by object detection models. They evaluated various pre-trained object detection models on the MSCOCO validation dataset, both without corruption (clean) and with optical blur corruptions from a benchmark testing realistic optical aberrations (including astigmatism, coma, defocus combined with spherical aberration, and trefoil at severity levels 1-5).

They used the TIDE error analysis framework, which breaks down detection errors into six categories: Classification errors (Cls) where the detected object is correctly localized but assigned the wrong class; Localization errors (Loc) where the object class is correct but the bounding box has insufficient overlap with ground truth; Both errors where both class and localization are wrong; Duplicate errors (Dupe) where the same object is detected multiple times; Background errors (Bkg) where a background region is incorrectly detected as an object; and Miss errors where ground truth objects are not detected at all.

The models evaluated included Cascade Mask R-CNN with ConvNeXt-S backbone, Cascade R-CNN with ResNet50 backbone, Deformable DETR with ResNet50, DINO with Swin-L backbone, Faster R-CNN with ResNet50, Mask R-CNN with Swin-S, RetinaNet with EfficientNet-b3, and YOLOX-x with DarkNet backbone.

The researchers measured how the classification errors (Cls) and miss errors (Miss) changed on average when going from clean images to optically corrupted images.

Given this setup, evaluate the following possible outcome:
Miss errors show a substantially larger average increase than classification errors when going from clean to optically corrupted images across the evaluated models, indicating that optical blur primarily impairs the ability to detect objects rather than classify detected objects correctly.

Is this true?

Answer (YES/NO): YES